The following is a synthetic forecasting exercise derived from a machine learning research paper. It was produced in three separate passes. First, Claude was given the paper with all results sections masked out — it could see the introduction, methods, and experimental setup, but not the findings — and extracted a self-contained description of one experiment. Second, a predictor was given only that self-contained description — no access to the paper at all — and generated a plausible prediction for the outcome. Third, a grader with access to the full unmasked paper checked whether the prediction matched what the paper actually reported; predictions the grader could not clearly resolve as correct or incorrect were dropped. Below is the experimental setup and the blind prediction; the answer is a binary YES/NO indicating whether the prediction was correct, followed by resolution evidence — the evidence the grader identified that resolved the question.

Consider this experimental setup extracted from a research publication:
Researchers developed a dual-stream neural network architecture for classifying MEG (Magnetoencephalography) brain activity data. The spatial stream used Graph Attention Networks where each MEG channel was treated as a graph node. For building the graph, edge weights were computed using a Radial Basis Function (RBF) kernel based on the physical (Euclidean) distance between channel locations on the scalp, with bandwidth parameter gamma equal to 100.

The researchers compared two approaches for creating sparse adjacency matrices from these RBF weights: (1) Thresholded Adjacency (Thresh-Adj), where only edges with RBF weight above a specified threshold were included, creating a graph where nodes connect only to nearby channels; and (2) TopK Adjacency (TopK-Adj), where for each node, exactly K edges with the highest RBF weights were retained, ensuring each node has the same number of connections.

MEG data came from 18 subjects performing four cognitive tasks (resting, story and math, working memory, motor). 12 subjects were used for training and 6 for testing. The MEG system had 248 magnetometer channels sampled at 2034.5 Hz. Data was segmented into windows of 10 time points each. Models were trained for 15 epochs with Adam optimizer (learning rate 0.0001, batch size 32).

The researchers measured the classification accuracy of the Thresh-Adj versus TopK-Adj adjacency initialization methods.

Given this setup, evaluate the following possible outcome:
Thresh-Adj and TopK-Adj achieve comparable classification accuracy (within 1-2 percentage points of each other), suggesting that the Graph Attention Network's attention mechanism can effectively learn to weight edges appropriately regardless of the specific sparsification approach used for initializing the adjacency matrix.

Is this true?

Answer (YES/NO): YES